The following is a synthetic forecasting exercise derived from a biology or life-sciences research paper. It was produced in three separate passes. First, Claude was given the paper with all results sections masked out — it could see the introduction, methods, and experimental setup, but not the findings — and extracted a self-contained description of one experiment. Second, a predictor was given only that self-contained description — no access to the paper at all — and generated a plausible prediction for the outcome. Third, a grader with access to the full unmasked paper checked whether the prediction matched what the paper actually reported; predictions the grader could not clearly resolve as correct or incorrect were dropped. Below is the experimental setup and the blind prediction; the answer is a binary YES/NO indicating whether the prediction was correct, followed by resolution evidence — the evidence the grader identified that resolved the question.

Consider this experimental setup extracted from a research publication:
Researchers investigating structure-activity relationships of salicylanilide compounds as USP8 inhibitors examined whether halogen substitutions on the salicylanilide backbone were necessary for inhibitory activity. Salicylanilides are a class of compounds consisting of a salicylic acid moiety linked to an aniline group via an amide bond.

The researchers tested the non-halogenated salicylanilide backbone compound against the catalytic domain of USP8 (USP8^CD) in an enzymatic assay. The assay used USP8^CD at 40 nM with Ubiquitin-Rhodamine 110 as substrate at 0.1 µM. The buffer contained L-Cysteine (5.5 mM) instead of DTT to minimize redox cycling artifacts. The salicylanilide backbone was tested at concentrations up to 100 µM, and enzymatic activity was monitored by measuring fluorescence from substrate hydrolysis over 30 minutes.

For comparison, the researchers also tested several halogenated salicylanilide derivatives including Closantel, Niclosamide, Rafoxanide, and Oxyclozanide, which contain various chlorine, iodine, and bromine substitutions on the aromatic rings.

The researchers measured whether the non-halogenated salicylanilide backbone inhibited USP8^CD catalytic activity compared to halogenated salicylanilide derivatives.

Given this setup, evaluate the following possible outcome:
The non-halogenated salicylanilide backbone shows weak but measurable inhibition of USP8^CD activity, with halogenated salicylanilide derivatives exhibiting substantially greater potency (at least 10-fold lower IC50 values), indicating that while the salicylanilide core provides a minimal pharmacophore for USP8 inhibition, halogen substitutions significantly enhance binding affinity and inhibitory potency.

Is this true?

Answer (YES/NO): YES